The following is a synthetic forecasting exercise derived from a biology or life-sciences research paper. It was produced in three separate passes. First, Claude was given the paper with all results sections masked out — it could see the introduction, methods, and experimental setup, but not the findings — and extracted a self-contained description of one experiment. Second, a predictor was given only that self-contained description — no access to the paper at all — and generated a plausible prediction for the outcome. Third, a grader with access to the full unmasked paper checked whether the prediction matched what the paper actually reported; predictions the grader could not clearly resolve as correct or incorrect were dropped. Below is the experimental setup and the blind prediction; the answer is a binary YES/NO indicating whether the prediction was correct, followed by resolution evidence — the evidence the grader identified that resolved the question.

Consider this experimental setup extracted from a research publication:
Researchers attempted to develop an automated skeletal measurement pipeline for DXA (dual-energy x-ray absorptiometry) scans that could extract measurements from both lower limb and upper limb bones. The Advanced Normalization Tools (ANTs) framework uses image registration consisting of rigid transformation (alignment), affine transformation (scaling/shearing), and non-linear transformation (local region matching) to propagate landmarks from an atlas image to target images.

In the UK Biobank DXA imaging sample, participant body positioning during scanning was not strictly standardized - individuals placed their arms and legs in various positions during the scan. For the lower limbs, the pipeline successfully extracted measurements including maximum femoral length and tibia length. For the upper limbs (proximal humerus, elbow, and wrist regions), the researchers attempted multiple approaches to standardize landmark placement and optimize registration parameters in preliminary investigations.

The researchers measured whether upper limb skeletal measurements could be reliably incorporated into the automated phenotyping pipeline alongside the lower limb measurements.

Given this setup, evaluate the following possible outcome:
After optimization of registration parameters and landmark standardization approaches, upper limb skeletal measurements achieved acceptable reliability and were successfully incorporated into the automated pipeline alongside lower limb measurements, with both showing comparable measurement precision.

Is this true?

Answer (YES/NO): NO